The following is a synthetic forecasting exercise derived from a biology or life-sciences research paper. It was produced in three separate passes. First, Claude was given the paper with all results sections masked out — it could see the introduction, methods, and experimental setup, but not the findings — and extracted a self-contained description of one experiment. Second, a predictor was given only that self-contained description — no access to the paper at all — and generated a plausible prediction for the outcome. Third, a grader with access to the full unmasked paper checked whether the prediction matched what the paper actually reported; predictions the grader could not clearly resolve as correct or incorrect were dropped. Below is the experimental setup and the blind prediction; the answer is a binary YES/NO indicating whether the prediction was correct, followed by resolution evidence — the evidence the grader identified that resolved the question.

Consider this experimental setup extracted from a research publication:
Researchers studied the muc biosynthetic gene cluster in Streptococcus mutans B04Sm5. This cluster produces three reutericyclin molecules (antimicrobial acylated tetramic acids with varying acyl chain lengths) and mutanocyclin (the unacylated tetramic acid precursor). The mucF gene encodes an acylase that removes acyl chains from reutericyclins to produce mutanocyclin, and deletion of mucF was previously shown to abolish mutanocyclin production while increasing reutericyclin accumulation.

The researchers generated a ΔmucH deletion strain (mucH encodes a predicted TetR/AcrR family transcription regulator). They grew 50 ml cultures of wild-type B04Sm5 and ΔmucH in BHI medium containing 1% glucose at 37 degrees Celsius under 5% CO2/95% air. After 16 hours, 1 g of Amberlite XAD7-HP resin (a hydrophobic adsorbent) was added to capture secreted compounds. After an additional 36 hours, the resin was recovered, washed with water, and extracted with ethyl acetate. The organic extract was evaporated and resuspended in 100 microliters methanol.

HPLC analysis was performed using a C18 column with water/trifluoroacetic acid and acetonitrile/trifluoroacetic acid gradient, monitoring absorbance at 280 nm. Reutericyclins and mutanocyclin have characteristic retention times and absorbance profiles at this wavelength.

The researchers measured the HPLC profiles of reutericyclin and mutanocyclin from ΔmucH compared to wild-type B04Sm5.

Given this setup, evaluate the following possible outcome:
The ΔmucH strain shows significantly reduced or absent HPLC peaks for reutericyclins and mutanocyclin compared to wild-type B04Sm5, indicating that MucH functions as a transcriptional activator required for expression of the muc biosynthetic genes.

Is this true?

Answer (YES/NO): YES